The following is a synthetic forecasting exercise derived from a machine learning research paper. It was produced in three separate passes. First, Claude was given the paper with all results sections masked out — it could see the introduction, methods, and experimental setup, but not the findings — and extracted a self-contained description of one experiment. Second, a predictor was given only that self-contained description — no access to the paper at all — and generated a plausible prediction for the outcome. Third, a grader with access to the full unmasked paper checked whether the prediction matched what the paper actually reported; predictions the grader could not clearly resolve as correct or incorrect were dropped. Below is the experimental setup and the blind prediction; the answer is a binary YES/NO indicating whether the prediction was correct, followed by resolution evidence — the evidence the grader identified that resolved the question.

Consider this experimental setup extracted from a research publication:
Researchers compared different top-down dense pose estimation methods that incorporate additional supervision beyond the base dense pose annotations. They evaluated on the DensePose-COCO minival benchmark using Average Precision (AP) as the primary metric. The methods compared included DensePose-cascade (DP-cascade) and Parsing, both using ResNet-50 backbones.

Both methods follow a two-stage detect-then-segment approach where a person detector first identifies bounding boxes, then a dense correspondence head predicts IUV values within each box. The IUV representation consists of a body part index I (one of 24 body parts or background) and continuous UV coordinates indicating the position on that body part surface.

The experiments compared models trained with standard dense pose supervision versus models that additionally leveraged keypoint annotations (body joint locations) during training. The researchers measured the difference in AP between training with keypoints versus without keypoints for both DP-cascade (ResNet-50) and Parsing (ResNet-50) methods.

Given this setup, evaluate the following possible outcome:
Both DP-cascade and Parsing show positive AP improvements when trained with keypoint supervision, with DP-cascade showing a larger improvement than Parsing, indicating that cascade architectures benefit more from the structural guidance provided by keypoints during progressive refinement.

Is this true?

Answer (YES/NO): YES